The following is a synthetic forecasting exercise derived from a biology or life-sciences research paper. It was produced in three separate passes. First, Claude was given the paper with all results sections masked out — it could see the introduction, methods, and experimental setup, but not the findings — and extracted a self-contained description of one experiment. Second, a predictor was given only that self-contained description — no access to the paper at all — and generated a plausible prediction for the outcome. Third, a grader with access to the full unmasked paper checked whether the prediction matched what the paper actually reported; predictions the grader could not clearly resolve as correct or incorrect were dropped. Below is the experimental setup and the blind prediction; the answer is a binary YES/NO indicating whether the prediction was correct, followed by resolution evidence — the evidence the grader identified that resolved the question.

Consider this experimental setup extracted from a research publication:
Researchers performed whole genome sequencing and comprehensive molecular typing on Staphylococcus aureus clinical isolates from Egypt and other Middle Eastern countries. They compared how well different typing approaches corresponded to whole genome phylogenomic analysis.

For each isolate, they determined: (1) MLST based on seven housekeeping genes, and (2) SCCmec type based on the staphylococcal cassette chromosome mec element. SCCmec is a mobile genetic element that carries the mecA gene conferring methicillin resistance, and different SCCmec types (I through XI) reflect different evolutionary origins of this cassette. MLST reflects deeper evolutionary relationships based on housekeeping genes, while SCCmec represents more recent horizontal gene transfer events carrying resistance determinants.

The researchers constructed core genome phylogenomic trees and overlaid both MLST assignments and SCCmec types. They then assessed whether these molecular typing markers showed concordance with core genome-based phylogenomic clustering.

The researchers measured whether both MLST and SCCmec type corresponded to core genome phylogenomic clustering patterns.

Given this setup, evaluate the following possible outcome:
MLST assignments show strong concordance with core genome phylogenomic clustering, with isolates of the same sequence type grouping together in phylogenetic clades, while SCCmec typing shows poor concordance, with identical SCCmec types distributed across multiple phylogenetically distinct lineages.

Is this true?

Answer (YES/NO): NO